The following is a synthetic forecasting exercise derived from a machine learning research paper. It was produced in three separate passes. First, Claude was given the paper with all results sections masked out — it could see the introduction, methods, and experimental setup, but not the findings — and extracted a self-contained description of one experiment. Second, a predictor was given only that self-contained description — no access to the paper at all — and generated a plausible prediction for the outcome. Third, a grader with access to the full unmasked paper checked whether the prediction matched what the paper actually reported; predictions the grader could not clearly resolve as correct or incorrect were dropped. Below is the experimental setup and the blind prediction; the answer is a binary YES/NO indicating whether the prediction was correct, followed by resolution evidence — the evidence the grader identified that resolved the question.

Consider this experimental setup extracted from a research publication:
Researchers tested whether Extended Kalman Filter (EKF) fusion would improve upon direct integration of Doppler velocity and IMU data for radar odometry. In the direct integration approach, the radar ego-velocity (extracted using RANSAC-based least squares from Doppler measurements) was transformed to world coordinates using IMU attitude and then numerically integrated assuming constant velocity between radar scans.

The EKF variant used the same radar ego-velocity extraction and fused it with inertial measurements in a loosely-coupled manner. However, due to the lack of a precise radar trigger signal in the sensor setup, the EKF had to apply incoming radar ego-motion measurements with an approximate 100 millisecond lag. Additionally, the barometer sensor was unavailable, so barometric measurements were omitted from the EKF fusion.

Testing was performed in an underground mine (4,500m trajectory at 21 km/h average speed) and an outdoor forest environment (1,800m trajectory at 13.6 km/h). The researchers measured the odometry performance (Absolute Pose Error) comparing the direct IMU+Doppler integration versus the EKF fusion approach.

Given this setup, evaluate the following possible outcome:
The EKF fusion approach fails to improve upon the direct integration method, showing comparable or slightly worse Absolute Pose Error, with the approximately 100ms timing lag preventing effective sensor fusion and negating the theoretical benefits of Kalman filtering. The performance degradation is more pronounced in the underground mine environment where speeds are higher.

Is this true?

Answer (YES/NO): YES